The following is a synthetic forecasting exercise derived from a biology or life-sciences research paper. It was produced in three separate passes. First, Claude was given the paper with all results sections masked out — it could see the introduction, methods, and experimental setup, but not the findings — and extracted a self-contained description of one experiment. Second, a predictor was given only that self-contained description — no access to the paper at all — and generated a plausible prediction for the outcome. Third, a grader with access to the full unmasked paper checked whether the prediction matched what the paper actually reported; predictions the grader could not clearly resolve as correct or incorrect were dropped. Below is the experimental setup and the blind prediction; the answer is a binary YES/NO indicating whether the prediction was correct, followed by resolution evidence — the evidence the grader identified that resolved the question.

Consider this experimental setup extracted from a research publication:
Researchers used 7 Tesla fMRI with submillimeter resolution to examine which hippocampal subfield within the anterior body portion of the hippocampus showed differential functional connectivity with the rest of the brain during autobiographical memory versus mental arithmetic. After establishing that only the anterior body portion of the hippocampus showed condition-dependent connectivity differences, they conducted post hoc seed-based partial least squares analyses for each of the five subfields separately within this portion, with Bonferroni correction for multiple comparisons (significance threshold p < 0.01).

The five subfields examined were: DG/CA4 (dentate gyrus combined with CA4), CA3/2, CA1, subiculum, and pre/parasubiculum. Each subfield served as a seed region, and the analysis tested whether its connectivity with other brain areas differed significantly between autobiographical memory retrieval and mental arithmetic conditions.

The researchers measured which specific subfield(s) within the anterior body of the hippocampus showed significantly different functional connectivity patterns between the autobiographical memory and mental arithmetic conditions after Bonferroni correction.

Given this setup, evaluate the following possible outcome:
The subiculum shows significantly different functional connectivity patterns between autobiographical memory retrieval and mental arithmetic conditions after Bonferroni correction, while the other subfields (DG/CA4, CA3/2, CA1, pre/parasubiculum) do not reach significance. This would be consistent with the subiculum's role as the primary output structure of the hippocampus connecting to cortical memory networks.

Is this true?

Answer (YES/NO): NO